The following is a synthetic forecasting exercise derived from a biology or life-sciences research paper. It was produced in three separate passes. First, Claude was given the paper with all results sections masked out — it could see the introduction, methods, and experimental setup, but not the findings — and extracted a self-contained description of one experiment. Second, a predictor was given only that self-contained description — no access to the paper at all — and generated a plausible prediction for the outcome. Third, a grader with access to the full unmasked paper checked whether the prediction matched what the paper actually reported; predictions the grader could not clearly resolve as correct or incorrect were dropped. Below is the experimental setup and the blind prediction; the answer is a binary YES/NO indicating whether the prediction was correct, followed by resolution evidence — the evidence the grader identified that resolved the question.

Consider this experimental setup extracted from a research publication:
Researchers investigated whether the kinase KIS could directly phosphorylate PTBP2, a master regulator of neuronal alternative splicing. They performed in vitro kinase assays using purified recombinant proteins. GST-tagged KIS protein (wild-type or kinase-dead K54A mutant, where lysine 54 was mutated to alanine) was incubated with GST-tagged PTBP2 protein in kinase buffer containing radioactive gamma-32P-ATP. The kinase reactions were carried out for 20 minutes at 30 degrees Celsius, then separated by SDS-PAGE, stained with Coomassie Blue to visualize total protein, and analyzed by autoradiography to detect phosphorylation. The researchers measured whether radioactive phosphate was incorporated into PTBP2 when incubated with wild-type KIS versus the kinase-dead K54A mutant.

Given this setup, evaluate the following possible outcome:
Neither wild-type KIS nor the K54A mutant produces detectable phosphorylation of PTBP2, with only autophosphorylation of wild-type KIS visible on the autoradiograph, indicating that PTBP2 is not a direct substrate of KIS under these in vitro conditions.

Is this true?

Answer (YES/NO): NO